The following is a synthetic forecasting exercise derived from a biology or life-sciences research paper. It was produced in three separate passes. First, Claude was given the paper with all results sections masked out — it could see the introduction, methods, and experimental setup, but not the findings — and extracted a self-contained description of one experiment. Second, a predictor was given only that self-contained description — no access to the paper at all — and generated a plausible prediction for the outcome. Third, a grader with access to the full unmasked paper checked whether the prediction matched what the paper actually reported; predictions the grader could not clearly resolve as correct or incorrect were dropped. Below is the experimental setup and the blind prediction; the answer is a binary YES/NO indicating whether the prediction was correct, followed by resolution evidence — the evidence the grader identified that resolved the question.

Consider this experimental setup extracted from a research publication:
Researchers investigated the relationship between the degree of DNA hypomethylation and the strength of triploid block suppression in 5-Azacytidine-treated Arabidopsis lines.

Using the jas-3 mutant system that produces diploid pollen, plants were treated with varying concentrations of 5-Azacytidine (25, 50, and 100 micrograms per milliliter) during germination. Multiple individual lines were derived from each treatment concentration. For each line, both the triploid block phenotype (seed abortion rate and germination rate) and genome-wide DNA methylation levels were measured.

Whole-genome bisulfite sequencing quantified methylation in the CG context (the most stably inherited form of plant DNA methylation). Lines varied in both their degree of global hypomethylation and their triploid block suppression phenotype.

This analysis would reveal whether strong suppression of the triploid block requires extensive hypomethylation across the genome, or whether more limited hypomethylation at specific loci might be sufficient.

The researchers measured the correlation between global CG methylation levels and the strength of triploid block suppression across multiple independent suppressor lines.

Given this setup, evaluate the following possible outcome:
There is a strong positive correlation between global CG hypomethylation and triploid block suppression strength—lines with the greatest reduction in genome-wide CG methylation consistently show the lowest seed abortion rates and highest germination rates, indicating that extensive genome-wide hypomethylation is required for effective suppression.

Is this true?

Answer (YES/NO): YES